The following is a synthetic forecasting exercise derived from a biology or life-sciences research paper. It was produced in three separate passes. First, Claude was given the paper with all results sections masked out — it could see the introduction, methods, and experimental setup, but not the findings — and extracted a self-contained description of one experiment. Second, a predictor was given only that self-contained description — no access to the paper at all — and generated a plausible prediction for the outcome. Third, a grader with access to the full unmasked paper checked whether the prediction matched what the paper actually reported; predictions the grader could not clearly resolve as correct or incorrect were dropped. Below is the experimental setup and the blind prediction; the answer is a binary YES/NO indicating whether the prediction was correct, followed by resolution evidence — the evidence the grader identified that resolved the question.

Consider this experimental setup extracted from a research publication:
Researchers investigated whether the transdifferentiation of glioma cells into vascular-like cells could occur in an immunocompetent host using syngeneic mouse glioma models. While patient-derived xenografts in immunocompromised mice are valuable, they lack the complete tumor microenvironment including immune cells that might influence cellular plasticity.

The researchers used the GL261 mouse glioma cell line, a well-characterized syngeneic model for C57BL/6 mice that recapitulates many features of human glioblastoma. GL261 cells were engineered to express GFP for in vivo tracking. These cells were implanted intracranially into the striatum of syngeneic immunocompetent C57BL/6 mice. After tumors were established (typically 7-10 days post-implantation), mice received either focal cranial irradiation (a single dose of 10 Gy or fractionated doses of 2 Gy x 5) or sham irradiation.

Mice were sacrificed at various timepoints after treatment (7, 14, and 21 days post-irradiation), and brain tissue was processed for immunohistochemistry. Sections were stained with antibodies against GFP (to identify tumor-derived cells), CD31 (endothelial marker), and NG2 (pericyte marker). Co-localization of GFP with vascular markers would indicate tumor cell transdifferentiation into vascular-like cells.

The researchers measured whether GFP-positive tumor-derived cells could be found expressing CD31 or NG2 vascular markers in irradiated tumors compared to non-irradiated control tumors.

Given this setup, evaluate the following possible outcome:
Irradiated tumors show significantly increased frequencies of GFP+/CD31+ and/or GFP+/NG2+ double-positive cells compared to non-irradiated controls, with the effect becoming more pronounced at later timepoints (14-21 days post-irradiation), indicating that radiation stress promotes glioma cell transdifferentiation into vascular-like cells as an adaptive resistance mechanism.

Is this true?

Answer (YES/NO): YES